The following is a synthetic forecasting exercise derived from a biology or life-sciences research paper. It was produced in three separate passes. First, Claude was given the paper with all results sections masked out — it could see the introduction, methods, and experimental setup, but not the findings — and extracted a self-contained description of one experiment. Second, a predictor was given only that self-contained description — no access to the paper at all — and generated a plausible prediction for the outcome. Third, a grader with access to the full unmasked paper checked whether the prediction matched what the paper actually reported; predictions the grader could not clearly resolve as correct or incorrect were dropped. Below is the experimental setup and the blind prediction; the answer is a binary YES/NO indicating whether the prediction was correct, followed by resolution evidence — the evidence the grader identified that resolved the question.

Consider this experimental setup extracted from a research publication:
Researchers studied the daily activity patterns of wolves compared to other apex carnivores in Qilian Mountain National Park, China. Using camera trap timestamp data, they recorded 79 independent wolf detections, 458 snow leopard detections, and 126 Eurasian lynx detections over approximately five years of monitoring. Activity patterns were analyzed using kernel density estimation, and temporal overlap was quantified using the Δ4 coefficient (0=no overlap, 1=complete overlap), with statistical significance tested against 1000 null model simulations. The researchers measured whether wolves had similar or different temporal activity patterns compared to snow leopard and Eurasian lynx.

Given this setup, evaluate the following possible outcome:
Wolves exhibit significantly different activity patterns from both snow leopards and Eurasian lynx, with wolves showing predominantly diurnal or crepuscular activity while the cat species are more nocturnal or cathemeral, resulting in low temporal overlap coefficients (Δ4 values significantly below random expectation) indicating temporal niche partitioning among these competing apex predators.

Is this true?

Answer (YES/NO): NO